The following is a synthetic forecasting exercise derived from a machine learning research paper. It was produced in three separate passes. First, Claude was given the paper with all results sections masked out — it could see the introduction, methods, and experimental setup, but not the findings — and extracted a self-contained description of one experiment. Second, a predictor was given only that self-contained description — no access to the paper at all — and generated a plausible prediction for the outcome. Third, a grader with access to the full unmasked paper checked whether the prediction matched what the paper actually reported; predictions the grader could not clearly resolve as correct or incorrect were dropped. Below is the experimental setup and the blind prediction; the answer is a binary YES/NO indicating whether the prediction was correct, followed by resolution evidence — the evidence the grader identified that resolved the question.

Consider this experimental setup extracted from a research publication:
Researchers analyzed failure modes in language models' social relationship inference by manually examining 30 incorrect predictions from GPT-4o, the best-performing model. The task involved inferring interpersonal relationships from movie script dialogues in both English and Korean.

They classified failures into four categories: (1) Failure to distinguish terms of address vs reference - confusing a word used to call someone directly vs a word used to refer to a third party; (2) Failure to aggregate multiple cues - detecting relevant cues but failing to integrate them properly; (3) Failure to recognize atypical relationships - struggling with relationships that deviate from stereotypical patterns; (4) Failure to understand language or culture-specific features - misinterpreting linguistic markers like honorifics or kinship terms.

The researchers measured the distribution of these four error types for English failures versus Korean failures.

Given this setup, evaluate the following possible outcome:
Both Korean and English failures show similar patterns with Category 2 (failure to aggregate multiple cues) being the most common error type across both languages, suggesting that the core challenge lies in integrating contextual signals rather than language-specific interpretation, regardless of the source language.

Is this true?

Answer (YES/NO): NO